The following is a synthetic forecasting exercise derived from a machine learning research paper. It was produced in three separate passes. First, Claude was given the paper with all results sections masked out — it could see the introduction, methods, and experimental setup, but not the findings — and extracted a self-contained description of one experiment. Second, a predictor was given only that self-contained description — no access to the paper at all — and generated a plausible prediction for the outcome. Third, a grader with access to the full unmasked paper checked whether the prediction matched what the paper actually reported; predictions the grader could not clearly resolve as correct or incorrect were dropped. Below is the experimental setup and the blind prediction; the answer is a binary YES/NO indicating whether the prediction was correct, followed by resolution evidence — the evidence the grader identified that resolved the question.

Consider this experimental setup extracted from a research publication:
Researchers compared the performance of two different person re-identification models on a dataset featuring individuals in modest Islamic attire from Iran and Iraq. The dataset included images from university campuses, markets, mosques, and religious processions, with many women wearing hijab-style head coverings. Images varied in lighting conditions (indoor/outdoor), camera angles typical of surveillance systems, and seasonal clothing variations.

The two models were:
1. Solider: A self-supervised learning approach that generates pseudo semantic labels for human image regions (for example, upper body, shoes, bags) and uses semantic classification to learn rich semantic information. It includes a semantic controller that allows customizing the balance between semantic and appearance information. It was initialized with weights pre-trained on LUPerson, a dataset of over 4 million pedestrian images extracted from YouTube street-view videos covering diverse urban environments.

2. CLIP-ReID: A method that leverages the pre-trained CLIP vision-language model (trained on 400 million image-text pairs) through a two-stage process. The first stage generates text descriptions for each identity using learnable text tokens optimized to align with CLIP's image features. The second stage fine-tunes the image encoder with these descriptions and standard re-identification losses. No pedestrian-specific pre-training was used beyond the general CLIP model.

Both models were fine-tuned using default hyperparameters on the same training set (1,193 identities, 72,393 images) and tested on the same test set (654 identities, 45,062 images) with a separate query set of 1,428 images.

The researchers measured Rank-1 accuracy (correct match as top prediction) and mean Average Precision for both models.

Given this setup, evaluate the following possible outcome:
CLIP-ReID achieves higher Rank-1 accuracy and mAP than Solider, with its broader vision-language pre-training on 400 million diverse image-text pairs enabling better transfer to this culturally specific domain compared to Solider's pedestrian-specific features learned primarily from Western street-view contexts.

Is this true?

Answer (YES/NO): YES